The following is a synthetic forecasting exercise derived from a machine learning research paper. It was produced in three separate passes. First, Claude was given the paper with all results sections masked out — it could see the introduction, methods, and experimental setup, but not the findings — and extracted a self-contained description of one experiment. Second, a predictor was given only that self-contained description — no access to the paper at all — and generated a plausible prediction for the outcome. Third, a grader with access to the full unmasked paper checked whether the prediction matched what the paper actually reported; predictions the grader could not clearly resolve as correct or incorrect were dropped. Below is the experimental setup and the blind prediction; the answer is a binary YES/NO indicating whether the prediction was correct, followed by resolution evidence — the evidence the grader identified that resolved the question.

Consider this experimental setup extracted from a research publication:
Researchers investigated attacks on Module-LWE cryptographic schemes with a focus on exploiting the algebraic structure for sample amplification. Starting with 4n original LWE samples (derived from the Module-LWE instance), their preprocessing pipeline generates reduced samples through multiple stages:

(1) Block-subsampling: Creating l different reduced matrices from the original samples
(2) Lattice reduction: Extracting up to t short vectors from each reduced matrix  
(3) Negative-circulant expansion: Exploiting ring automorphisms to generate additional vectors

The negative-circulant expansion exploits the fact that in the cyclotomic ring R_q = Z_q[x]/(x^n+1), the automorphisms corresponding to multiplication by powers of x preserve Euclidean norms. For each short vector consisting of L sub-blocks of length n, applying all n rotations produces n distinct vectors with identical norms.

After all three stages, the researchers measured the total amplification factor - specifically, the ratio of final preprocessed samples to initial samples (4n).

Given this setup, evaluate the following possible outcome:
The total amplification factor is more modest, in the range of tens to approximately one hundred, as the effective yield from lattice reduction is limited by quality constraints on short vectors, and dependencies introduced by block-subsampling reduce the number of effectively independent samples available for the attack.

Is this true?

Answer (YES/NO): NO